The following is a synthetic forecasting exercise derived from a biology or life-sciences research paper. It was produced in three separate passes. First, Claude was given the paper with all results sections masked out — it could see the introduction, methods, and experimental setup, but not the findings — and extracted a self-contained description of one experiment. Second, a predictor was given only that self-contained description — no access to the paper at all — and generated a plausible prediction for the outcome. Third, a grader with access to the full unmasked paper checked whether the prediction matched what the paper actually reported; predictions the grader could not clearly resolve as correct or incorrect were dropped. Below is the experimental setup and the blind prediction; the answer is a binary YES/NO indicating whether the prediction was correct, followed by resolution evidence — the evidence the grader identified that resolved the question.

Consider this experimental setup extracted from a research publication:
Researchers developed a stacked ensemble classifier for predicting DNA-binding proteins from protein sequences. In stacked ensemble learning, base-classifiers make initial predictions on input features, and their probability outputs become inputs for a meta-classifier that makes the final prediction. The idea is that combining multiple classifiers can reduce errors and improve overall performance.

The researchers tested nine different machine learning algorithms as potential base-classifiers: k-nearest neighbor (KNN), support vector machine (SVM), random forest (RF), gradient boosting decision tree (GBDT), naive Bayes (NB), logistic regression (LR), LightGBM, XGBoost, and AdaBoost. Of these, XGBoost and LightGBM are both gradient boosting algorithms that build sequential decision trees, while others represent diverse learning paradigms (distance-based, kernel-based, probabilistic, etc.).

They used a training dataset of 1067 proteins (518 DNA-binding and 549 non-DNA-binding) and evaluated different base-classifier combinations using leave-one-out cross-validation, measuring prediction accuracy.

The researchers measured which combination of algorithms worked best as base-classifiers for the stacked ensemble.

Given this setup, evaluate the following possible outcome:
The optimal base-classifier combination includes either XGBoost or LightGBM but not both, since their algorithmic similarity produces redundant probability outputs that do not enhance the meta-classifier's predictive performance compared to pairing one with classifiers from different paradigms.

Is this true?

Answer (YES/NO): NO